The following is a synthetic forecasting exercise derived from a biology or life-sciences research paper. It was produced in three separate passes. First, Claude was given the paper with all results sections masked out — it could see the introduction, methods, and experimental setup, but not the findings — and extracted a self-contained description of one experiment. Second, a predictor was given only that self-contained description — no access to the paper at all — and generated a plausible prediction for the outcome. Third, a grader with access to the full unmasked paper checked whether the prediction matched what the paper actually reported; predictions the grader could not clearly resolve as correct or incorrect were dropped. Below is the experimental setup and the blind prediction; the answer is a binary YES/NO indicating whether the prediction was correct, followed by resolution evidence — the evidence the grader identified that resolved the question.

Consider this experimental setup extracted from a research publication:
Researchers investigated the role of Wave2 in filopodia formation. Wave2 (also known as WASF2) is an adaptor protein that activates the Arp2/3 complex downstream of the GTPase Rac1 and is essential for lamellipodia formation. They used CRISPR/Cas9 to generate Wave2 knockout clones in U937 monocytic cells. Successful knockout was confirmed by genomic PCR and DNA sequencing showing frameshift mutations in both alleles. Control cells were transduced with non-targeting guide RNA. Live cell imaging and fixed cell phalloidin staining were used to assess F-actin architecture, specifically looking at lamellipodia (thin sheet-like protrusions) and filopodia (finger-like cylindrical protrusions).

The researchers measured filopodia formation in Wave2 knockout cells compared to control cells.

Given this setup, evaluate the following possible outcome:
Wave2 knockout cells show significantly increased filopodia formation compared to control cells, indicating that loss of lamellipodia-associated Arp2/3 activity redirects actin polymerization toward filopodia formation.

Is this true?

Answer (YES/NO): YES